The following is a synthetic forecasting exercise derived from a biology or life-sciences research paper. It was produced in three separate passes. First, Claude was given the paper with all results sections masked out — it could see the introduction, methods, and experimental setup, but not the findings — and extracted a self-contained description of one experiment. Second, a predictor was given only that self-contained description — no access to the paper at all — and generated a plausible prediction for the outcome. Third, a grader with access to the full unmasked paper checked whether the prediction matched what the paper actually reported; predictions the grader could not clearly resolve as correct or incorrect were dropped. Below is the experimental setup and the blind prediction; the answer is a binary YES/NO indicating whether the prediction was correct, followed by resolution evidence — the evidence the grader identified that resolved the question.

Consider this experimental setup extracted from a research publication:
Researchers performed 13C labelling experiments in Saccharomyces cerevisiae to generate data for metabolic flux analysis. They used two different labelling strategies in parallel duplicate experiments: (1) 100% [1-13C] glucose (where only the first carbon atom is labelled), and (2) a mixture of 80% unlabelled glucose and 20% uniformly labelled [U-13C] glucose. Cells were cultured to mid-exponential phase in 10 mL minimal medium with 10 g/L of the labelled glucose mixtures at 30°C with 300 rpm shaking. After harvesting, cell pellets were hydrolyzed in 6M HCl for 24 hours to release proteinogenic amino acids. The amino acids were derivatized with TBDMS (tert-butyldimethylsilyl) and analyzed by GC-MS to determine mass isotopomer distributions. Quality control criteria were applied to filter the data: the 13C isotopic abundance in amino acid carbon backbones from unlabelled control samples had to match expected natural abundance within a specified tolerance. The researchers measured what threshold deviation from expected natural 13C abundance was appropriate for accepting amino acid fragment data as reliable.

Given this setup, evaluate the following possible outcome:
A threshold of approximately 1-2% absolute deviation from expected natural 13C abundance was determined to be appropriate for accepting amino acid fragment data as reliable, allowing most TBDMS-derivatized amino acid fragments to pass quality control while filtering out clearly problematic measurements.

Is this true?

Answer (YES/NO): YES